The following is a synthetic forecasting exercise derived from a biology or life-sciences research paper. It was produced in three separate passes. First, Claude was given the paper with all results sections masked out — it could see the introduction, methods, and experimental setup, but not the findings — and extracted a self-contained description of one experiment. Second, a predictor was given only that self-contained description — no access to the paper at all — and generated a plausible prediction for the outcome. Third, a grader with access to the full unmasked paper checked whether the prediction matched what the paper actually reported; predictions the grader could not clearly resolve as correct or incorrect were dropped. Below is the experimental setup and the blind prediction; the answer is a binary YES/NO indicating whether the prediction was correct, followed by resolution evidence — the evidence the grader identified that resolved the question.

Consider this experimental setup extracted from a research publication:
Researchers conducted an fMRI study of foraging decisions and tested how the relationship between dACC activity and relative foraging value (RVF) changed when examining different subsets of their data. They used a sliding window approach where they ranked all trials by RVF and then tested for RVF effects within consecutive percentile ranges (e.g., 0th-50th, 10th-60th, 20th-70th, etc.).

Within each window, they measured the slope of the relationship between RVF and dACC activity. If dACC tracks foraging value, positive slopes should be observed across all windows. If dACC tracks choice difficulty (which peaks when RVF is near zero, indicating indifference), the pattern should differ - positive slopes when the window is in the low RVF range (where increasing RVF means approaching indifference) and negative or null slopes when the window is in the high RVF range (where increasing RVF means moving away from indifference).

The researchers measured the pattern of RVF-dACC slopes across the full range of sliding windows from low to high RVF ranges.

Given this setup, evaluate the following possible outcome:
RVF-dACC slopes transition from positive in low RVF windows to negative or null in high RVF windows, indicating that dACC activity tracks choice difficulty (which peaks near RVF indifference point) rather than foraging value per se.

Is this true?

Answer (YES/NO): YES